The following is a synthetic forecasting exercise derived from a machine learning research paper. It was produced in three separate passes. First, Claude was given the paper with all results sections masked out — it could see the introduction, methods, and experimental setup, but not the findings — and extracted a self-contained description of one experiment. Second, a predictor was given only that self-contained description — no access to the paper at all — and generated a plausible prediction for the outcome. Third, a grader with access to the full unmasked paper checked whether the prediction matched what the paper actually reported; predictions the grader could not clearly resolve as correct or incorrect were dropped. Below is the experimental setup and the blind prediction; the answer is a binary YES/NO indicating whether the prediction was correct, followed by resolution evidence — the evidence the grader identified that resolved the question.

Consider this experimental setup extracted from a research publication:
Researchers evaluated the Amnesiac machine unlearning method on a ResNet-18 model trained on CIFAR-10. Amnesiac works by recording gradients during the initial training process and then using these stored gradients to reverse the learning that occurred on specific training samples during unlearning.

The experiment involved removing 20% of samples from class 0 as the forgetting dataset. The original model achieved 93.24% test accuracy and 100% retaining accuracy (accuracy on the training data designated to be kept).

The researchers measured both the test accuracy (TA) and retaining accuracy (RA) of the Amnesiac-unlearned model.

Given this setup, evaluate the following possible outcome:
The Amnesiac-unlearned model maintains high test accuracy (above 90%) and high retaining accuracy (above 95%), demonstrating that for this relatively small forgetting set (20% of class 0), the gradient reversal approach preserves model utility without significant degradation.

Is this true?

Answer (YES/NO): NO